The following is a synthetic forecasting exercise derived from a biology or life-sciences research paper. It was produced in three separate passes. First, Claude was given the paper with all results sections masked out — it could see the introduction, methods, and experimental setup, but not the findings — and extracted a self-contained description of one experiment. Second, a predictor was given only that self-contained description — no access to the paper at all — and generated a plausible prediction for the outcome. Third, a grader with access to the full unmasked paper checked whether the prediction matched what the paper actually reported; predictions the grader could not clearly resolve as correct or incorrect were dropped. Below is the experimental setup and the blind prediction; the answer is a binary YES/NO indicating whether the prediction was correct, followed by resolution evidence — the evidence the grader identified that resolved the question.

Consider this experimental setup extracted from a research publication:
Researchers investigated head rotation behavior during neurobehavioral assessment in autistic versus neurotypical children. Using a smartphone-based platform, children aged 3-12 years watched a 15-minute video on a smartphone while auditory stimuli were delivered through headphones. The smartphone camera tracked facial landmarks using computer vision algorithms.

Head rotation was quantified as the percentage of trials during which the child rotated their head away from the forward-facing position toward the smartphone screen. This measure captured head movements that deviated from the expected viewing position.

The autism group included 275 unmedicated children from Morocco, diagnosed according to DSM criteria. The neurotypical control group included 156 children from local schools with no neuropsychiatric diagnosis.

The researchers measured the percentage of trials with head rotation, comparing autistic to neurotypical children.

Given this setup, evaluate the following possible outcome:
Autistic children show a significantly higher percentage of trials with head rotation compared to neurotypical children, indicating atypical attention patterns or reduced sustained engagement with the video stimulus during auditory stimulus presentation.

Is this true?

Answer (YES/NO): YES